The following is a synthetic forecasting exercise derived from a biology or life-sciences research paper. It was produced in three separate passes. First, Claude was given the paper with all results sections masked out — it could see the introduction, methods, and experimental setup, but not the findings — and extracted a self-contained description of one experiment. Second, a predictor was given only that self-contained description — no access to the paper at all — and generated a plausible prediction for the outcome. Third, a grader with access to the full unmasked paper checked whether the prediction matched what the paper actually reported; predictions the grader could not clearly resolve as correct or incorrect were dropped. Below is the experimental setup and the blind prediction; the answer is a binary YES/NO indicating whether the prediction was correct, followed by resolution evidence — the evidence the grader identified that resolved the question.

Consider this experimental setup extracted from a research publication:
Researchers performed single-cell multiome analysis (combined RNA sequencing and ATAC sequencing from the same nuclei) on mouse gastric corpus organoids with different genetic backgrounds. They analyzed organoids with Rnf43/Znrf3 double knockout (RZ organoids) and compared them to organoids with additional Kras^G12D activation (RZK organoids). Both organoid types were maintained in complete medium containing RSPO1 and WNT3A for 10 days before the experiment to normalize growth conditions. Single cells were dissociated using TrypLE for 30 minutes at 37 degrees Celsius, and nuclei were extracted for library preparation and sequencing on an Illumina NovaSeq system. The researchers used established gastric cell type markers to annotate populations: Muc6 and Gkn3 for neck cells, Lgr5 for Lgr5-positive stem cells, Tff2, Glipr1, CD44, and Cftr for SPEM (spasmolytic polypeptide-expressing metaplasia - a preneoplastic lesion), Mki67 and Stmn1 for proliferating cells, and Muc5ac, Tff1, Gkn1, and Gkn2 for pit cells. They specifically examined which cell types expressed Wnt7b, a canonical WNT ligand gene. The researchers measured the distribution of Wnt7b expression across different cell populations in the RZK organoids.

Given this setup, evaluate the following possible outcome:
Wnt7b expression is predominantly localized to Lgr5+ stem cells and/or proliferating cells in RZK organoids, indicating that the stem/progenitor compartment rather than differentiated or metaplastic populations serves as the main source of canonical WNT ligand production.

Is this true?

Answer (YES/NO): NO